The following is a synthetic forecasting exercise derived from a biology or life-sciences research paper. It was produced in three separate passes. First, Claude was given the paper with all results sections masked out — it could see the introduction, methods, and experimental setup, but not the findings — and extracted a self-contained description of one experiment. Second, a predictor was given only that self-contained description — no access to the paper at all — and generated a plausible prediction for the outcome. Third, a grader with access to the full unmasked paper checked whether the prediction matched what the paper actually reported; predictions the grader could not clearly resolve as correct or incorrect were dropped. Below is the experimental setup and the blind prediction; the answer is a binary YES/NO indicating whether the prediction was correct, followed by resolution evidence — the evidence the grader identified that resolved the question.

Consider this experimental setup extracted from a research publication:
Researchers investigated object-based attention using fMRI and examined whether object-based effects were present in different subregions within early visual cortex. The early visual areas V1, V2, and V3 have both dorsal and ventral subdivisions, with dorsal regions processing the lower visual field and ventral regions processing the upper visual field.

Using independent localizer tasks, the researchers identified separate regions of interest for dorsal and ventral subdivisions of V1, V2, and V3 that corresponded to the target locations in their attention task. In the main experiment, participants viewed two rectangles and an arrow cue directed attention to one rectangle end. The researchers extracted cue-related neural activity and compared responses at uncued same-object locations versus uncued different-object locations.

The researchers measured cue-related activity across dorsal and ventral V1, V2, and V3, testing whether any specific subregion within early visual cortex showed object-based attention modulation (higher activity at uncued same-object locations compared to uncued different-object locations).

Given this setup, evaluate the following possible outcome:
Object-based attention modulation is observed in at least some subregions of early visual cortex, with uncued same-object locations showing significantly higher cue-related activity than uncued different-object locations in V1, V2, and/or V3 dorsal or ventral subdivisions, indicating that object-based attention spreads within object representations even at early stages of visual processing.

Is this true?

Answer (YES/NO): YES